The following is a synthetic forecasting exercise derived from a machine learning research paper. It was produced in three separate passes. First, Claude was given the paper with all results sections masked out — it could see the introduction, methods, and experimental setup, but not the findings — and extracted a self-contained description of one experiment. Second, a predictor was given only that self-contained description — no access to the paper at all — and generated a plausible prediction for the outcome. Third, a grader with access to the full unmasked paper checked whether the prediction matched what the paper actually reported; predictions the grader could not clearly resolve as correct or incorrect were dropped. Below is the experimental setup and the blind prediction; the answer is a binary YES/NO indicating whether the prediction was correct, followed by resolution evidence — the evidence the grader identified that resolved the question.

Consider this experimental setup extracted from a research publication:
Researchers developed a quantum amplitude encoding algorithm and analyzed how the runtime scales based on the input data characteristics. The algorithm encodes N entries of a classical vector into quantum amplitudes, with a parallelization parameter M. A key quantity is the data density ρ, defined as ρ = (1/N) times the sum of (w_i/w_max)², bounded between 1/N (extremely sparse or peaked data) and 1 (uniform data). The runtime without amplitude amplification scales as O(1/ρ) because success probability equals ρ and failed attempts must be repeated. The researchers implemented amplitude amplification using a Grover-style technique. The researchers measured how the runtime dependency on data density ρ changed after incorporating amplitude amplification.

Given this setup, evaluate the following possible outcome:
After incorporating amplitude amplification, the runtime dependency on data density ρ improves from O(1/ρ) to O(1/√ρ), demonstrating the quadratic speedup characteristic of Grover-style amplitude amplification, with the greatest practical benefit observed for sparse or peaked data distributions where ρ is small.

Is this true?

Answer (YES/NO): YES